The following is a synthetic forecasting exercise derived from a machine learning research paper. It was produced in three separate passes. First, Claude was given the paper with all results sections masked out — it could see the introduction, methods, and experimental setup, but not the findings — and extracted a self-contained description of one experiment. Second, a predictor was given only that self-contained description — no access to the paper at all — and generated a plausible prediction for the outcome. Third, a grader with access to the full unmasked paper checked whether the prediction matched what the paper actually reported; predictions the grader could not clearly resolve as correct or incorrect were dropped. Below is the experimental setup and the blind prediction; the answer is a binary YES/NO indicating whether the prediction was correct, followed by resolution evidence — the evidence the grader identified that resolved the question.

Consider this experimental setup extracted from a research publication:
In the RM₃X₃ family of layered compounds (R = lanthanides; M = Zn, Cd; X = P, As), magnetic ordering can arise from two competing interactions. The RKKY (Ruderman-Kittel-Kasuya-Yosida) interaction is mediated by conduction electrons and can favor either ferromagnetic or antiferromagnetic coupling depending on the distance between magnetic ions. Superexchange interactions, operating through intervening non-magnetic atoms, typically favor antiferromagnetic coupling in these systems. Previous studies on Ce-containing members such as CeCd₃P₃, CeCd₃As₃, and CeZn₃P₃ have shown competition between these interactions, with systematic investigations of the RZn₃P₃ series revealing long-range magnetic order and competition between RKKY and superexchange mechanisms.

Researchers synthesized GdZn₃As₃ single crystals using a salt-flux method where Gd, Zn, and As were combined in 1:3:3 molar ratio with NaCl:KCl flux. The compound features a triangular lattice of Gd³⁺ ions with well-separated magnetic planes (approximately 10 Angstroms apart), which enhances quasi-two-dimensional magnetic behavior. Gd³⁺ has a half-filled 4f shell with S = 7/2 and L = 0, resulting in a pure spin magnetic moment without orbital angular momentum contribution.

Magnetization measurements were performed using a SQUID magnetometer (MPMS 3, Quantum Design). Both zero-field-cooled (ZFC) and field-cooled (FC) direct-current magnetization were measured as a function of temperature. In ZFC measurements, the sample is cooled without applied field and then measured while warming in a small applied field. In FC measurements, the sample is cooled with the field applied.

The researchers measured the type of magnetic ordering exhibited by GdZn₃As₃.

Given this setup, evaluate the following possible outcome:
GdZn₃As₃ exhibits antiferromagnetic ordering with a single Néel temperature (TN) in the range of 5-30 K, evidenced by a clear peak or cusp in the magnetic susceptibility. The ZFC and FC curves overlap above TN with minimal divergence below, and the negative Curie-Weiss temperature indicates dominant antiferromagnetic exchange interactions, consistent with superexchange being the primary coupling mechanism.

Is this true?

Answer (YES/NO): NO